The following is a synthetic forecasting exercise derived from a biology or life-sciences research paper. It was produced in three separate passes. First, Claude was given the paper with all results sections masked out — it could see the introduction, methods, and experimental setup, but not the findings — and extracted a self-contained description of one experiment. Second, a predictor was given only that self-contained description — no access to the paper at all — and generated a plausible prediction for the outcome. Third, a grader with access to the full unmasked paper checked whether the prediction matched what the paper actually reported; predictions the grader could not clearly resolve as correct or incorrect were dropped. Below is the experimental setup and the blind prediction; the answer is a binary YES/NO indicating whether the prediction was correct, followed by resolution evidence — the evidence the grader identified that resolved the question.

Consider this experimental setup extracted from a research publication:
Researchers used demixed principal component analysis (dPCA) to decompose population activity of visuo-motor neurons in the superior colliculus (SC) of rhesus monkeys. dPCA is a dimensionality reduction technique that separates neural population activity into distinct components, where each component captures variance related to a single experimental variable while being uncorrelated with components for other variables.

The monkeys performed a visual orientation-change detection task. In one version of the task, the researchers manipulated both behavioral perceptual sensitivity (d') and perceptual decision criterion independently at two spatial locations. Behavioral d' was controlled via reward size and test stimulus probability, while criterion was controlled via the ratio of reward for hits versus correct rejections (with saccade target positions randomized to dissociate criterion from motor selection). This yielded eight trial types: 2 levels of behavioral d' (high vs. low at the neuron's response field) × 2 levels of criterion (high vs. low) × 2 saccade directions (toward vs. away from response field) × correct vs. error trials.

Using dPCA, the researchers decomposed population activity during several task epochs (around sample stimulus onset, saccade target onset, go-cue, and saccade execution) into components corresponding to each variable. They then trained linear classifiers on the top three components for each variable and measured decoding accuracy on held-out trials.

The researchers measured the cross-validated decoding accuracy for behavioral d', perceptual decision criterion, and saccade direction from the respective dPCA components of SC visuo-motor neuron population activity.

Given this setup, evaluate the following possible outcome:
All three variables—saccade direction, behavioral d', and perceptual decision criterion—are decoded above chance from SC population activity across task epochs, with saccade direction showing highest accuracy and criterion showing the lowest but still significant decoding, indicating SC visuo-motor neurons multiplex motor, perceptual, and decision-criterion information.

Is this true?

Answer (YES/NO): NO